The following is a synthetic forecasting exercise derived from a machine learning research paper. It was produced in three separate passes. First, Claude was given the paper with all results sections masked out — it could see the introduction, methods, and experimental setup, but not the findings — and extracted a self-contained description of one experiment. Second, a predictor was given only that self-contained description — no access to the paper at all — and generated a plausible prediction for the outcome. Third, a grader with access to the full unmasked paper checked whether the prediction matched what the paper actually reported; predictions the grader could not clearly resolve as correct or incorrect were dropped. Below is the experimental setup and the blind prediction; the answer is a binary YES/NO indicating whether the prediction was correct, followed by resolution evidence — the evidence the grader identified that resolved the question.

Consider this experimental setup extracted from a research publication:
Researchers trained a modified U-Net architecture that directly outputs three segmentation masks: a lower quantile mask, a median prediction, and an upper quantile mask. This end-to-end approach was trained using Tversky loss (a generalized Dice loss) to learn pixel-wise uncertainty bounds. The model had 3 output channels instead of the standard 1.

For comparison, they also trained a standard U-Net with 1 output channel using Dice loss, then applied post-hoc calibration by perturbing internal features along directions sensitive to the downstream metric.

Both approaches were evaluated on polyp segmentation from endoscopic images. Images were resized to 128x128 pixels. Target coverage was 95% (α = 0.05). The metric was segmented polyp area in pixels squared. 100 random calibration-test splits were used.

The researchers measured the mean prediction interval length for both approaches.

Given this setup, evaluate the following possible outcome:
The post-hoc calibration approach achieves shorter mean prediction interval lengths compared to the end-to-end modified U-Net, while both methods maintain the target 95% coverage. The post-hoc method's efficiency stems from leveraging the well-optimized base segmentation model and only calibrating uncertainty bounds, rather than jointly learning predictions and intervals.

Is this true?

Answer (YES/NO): YES